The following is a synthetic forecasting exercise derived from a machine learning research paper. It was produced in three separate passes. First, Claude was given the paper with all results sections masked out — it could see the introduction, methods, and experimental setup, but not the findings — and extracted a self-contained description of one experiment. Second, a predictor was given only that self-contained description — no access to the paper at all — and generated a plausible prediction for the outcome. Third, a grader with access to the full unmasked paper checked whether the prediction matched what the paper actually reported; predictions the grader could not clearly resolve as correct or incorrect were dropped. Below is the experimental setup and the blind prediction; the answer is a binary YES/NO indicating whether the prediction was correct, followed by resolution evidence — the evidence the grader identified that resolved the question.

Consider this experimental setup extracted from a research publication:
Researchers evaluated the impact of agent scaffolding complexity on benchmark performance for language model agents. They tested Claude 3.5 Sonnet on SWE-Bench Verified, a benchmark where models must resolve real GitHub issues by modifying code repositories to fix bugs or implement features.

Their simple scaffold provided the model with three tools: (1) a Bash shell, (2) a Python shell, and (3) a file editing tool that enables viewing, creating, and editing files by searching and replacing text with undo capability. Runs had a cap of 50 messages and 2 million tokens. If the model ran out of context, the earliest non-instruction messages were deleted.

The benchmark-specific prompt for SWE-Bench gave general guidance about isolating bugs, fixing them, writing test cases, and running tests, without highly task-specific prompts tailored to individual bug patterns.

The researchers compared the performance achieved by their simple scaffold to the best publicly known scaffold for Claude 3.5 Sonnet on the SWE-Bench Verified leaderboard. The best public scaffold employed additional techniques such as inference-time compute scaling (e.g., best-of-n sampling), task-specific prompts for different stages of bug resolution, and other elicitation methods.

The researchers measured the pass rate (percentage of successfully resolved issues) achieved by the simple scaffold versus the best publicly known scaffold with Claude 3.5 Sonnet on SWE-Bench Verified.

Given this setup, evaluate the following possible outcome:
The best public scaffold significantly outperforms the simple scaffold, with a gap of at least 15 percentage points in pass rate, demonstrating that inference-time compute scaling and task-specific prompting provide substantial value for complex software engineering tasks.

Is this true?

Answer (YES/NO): YES